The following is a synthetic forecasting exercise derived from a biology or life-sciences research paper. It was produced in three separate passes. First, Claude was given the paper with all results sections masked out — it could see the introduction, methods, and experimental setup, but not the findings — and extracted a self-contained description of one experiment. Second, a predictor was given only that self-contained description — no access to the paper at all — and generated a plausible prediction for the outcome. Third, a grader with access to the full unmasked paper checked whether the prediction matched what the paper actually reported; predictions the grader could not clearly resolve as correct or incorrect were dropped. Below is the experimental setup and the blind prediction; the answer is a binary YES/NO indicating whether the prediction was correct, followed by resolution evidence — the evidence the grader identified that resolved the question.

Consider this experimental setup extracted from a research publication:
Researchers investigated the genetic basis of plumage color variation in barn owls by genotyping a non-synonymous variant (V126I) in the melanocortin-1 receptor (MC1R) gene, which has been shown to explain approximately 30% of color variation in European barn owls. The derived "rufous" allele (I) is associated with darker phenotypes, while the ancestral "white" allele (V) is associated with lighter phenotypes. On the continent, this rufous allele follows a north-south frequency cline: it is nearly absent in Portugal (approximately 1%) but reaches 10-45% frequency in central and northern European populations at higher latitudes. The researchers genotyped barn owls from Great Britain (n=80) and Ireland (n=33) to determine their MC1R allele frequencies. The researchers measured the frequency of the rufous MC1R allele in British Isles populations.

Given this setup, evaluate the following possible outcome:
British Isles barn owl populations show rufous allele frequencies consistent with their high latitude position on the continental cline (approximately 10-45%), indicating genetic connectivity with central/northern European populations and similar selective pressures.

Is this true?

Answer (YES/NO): NO